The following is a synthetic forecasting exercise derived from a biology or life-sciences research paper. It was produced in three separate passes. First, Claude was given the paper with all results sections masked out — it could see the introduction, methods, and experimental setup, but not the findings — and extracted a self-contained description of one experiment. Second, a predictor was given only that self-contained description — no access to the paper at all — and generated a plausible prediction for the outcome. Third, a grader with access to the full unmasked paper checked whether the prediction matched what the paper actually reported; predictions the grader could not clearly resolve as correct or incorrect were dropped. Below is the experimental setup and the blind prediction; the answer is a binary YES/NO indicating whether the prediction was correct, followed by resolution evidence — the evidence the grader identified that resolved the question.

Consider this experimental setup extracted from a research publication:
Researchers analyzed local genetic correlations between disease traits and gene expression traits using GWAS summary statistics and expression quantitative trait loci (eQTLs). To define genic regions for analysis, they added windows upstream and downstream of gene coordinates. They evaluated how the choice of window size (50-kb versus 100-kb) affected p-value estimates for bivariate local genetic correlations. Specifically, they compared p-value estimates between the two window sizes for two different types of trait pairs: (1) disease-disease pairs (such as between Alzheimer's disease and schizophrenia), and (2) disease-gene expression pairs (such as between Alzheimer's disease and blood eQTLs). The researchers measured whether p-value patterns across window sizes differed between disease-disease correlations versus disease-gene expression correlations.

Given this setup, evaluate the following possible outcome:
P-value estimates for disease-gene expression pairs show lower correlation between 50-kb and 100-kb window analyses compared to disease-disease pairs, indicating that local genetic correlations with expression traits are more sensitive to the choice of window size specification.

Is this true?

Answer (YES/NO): NO